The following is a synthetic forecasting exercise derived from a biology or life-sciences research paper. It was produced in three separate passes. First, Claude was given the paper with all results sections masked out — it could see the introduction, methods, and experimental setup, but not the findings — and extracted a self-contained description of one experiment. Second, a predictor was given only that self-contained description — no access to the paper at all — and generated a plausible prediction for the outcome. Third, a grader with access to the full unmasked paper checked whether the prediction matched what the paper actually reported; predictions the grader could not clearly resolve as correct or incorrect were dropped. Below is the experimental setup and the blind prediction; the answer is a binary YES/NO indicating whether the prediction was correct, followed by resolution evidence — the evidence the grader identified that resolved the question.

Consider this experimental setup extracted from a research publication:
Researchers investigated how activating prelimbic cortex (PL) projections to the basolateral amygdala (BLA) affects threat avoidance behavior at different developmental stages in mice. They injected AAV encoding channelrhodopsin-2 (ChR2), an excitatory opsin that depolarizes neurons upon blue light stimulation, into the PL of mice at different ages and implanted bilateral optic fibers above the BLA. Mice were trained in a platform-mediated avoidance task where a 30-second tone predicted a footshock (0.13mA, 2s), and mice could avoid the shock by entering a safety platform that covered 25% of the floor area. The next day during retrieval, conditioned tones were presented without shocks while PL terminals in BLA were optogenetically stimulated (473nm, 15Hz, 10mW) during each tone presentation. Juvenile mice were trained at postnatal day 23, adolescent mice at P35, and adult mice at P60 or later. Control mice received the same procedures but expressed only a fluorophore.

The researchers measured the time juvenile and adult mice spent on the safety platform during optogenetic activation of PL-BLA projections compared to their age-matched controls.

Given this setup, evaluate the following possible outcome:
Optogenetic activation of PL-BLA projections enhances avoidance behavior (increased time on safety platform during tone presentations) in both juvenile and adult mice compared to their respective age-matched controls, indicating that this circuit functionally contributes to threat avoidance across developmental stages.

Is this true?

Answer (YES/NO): NO